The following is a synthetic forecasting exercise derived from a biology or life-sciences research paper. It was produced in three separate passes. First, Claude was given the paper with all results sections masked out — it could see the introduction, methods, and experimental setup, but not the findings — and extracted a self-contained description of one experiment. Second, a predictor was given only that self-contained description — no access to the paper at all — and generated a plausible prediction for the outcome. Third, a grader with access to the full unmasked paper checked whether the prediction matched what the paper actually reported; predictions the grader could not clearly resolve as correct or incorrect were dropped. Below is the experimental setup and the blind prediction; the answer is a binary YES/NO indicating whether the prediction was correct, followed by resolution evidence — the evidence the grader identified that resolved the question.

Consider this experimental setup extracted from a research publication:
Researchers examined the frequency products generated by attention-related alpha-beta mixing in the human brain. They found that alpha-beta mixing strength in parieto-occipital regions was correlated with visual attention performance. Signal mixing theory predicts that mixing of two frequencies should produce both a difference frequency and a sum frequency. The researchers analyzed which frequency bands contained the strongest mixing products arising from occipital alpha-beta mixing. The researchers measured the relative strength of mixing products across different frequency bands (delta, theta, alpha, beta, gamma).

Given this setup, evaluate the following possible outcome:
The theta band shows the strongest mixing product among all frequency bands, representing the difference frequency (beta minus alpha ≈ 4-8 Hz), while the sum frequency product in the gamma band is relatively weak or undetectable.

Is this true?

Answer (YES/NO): NO